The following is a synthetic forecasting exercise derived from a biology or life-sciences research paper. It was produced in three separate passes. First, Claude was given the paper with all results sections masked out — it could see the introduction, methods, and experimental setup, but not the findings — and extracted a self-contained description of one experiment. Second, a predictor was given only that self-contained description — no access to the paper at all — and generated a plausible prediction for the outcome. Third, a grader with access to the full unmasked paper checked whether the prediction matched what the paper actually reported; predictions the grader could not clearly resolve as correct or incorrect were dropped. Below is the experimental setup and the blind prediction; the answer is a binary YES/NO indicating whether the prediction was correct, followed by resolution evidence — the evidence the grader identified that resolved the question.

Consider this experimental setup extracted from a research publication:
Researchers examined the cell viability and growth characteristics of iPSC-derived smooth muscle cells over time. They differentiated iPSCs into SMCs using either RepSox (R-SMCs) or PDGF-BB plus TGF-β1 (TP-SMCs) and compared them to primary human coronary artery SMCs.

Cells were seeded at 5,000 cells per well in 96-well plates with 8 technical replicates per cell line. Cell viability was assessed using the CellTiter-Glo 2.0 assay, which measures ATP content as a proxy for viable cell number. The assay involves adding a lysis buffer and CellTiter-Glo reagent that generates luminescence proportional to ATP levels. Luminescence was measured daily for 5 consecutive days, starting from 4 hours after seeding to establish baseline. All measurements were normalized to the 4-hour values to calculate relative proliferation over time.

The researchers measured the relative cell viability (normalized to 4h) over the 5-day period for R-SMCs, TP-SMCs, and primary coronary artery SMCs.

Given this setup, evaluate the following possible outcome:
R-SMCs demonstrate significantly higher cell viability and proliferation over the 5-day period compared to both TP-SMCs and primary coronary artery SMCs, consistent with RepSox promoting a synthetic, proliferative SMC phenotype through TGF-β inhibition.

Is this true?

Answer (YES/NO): NO